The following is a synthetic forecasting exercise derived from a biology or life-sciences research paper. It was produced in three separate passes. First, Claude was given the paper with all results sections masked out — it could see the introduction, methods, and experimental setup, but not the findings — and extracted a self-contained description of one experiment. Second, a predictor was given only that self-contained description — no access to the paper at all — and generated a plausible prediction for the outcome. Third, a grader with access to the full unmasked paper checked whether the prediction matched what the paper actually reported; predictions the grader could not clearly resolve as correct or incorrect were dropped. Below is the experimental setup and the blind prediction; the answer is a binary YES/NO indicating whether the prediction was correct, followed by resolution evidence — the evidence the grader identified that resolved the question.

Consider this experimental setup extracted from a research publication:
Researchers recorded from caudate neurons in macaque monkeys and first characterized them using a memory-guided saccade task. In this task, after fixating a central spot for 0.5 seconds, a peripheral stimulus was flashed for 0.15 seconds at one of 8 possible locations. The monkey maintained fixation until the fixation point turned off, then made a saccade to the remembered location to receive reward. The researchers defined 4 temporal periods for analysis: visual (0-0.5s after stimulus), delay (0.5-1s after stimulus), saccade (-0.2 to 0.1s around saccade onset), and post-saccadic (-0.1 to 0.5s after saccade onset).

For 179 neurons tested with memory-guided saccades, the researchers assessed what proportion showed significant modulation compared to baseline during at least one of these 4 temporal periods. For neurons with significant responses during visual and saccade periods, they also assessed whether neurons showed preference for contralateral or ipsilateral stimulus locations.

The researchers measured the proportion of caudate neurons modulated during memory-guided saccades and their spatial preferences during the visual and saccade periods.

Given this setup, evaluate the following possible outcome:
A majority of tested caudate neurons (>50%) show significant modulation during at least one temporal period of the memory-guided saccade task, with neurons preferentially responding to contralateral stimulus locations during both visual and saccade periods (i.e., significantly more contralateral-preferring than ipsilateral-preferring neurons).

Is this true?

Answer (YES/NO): YES